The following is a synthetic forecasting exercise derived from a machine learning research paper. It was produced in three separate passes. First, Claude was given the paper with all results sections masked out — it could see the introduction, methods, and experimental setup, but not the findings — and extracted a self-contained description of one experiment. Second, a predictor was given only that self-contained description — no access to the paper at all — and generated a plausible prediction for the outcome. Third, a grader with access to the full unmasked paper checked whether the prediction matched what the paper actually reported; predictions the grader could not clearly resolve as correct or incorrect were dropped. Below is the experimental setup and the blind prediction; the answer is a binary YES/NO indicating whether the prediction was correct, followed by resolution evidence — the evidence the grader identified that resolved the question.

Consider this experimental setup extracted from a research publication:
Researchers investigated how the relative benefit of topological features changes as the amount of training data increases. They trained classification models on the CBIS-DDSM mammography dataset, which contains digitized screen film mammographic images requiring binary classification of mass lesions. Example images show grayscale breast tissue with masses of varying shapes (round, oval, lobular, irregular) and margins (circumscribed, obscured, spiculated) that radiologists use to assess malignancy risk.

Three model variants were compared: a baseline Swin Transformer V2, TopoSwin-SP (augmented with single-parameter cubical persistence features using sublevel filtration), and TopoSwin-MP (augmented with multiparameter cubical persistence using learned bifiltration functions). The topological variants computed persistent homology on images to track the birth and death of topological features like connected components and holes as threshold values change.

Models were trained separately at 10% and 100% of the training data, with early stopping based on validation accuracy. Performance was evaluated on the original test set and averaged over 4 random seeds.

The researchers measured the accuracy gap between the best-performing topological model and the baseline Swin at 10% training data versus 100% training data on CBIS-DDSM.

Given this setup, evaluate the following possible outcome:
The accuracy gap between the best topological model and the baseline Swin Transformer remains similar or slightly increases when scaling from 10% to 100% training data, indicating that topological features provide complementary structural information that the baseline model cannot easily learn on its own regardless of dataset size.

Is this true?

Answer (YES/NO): YES